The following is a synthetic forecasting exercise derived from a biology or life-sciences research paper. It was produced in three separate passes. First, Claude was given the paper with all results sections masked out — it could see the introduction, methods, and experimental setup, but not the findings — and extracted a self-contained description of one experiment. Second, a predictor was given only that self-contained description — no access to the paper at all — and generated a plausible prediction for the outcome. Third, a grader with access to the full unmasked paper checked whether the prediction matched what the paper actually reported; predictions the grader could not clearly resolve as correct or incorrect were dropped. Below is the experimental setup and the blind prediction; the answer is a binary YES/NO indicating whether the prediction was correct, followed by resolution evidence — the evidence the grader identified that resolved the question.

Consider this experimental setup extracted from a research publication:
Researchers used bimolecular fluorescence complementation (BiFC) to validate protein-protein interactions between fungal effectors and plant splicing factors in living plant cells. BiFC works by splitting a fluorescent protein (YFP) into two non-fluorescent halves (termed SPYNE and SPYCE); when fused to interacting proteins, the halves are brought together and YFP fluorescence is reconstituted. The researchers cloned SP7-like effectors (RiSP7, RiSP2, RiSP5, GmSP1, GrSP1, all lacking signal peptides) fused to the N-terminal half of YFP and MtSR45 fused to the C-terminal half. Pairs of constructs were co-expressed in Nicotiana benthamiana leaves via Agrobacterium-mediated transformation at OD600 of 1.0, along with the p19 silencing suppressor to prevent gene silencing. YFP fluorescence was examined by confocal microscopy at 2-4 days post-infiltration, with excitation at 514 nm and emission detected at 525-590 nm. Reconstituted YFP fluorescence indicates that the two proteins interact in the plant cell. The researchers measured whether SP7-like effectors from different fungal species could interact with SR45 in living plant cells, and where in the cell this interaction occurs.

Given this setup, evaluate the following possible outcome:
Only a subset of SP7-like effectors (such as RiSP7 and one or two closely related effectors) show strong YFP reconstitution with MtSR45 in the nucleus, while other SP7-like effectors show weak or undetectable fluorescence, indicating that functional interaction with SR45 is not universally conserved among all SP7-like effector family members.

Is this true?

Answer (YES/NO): NO